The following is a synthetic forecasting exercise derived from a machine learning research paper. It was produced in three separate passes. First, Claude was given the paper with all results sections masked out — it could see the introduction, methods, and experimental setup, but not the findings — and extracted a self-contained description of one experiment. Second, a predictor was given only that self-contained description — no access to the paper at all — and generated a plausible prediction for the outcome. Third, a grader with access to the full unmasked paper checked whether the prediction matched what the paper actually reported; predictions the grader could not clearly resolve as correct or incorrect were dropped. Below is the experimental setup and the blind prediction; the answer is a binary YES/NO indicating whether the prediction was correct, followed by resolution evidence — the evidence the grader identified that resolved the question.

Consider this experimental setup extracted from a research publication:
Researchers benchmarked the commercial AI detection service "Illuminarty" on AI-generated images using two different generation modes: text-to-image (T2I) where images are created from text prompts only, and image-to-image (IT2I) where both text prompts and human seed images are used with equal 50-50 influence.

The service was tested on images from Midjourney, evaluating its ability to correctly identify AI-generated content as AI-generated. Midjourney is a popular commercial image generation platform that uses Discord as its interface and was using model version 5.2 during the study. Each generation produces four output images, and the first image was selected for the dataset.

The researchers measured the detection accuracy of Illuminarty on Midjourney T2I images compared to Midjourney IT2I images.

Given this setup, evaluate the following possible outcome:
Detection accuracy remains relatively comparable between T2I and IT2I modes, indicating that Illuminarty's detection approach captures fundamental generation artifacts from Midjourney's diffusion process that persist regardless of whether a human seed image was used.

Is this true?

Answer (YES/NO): NO